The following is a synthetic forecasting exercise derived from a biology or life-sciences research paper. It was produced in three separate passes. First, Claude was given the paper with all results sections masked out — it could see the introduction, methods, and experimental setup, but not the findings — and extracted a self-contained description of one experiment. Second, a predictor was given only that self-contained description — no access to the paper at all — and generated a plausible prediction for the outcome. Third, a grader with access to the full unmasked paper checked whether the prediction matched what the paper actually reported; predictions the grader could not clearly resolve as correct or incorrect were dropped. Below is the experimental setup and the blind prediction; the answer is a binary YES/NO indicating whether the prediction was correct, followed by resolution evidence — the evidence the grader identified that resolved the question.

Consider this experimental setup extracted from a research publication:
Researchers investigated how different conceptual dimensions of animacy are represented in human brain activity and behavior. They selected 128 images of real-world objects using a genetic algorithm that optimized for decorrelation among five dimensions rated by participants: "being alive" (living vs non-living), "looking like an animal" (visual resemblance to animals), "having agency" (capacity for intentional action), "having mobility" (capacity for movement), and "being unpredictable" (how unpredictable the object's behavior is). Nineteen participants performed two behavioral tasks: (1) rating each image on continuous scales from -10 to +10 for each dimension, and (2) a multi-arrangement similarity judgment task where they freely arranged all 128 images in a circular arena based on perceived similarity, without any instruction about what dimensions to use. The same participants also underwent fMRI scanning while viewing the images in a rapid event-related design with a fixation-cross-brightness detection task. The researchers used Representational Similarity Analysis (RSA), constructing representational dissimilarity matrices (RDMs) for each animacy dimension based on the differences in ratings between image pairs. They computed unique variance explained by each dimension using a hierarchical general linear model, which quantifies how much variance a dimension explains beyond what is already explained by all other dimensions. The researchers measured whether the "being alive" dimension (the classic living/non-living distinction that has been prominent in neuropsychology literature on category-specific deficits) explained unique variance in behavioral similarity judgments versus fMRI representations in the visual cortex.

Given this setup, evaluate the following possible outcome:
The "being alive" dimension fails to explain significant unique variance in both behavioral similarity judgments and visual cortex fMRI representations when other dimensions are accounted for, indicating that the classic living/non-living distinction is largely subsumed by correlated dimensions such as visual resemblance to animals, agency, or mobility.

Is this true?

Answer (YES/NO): NO